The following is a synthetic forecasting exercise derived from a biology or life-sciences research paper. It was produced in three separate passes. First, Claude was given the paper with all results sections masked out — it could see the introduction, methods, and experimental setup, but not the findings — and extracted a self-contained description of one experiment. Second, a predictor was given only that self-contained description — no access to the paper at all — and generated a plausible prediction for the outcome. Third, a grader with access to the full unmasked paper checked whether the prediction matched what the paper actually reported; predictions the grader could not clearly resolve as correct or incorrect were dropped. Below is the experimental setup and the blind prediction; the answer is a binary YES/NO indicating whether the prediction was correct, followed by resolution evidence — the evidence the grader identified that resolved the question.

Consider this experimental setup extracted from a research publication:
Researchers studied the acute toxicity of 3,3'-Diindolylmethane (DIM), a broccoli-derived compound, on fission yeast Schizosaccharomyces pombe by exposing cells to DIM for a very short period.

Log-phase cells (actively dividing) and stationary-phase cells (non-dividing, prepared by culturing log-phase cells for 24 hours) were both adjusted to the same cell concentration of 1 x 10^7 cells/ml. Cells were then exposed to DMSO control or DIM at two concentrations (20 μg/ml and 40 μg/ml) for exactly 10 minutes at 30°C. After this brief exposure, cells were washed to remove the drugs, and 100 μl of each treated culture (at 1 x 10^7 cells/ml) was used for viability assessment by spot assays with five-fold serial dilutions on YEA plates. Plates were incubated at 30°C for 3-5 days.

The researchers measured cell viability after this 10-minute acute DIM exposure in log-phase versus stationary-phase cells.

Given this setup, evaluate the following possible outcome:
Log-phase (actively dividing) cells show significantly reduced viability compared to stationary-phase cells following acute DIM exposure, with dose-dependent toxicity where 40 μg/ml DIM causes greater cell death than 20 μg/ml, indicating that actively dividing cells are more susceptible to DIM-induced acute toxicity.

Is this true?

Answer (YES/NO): YES